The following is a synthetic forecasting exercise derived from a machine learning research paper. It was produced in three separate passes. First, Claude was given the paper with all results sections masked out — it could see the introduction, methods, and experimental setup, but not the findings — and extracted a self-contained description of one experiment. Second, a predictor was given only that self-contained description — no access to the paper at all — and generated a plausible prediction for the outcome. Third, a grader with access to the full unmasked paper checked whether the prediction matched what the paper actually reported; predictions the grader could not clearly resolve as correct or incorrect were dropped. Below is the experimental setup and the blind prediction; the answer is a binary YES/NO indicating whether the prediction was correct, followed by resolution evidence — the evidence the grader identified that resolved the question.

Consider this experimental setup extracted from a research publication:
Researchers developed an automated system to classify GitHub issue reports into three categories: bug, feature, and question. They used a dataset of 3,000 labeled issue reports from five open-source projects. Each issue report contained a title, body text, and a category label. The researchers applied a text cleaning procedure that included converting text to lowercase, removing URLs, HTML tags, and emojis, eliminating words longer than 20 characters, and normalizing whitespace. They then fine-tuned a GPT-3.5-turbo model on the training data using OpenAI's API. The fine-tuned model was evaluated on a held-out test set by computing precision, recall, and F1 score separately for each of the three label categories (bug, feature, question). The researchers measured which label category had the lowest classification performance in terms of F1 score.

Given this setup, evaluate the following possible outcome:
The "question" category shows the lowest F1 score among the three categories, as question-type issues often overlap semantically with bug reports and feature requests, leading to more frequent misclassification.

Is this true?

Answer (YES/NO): YES